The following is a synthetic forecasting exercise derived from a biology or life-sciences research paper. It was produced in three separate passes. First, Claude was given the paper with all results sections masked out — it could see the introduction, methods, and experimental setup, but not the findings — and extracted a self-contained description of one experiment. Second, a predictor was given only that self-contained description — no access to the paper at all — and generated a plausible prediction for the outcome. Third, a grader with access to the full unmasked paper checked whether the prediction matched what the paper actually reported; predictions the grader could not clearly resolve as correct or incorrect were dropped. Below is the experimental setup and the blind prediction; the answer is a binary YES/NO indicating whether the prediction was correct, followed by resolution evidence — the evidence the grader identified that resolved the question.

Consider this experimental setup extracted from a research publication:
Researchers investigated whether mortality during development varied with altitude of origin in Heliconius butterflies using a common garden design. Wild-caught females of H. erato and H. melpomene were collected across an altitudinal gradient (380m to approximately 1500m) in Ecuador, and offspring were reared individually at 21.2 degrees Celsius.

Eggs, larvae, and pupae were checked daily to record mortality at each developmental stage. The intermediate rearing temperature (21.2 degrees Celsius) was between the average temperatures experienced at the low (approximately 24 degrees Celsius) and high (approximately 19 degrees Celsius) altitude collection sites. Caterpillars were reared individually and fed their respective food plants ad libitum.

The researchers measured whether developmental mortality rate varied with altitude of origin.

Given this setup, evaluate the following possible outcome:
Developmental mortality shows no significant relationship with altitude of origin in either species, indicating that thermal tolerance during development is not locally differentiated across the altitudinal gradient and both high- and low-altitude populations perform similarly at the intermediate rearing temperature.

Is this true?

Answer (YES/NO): YES